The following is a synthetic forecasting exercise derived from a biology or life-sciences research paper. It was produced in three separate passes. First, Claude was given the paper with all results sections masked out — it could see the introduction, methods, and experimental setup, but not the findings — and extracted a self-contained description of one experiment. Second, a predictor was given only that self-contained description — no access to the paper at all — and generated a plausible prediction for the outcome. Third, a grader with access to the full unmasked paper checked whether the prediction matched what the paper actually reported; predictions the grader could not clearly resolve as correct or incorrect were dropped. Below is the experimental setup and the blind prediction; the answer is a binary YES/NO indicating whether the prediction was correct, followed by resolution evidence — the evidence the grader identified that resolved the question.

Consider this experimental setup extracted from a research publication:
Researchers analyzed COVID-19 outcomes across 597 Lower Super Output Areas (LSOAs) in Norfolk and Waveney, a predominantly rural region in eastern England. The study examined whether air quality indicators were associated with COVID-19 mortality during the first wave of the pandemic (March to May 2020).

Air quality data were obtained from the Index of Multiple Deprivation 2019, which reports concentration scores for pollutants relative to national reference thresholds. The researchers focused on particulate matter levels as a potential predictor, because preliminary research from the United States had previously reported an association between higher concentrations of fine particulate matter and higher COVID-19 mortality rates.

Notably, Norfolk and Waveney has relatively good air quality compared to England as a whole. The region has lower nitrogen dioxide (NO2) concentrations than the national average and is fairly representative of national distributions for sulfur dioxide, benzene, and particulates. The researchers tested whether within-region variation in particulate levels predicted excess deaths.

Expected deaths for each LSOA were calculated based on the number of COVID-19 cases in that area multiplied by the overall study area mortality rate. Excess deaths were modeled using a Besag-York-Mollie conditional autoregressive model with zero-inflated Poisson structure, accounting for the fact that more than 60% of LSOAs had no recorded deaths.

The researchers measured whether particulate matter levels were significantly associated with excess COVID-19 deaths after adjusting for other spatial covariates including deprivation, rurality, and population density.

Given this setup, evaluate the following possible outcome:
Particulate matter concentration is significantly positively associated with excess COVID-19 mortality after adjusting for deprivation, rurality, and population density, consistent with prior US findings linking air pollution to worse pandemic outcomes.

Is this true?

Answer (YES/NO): NO